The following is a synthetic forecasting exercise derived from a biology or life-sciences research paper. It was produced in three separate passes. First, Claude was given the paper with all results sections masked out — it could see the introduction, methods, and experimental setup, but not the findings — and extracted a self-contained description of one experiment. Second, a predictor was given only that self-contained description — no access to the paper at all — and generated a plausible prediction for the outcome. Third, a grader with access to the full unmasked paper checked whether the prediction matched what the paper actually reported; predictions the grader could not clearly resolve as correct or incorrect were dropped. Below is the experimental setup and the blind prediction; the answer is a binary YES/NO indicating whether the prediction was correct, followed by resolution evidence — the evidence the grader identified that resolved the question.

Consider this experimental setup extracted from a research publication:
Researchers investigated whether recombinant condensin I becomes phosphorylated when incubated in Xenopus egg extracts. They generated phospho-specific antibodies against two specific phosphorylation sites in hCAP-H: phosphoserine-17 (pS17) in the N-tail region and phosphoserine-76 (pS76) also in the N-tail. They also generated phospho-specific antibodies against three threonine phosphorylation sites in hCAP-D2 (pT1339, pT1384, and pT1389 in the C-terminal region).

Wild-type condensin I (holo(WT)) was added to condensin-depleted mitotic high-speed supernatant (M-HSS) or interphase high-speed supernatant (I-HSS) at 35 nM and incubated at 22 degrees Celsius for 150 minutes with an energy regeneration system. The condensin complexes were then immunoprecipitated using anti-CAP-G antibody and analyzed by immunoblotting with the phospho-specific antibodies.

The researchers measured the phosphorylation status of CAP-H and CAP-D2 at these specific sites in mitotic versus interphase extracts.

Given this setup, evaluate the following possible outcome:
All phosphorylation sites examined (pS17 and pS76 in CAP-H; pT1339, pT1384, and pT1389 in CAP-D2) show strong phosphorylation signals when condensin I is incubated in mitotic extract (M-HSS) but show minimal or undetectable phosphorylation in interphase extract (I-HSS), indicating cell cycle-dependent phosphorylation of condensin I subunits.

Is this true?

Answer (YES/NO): YES